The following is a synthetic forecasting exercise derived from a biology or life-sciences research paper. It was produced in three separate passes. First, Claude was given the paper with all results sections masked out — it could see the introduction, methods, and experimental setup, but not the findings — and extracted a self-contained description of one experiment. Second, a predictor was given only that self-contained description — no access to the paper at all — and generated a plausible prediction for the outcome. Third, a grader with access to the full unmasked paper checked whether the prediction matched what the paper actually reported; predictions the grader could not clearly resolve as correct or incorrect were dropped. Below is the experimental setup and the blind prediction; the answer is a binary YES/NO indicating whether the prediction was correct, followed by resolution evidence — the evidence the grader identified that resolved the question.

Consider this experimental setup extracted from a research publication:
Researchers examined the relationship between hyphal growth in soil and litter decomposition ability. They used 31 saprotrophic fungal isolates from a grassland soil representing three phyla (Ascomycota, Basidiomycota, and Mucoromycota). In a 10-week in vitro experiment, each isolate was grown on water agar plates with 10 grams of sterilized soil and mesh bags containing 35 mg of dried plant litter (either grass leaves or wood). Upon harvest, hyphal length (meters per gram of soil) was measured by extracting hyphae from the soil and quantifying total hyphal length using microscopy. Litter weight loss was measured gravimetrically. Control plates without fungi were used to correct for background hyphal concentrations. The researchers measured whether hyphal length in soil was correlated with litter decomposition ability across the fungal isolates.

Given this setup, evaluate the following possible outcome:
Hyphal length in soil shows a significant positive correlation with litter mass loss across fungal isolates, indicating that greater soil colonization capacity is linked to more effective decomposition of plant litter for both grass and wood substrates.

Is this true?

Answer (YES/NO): NO